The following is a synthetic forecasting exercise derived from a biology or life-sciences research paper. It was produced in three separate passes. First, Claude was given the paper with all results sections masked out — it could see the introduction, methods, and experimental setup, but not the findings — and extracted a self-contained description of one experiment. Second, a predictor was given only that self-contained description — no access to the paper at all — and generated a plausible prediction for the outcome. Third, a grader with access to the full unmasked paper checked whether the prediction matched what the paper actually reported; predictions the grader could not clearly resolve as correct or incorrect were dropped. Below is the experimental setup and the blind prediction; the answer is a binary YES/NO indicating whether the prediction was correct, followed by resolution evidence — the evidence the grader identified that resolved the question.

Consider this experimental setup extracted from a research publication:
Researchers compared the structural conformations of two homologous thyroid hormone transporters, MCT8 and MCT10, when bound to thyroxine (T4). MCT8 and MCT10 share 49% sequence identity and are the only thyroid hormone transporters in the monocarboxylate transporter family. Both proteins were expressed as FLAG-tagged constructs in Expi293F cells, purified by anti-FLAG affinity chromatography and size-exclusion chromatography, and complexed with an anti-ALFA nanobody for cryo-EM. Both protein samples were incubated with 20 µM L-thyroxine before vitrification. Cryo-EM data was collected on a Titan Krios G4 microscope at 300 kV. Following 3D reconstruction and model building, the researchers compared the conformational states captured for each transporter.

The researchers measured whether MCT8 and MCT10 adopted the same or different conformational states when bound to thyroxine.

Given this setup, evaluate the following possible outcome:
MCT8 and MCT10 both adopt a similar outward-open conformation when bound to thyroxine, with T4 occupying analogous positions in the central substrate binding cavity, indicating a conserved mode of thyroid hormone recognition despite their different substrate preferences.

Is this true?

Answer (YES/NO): NO